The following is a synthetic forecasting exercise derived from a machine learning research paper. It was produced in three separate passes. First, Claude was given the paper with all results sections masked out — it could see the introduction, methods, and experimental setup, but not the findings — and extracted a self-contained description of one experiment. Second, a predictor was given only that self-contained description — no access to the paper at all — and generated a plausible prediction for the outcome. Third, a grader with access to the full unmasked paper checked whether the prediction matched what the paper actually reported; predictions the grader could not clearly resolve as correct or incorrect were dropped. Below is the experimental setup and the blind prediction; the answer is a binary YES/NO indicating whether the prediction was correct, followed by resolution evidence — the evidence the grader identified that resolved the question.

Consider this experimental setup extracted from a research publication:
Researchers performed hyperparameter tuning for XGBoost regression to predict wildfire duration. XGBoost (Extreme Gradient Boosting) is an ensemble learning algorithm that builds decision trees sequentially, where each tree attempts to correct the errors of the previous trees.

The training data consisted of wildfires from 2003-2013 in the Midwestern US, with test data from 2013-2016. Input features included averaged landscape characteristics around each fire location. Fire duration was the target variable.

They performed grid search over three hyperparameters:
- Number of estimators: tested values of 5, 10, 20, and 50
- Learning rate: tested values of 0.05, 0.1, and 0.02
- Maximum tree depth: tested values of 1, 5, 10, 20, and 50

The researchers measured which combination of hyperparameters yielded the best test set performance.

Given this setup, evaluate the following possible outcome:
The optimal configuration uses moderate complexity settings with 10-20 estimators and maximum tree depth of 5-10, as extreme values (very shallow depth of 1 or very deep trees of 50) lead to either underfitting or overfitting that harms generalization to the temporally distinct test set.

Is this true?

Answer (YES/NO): NO